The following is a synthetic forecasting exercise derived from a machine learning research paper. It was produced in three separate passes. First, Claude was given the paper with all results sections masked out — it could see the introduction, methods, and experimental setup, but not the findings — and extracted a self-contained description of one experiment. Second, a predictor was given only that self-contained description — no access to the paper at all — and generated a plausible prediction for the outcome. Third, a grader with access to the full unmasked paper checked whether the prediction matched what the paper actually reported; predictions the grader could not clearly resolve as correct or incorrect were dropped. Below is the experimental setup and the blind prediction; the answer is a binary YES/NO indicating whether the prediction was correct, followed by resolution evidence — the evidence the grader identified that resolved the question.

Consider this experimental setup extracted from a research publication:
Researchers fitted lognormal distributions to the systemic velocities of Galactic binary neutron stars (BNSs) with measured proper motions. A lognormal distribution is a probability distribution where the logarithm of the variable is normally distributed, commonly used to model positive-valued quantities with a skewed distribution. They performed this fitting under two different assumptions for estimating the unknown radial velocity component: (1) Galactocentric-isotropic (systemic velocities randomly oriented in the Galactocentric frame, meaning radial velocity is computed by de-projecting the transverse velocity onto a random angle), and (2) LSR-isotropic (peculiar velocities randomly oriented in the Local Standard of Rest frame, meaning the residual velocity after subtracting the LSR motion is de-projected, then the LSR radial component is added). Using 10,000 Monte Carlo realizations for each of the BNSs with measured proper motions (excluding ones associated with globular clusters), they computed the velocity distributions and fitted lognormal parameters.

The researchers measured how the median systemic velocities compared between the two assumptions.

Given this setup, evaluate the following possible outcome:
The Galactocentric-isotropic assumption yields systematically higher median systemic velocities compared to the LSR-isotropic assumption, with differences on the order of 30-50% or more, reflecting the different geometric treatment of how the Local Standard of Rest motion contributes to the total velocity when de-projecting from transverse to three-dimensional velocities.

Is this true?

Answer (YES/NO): NO